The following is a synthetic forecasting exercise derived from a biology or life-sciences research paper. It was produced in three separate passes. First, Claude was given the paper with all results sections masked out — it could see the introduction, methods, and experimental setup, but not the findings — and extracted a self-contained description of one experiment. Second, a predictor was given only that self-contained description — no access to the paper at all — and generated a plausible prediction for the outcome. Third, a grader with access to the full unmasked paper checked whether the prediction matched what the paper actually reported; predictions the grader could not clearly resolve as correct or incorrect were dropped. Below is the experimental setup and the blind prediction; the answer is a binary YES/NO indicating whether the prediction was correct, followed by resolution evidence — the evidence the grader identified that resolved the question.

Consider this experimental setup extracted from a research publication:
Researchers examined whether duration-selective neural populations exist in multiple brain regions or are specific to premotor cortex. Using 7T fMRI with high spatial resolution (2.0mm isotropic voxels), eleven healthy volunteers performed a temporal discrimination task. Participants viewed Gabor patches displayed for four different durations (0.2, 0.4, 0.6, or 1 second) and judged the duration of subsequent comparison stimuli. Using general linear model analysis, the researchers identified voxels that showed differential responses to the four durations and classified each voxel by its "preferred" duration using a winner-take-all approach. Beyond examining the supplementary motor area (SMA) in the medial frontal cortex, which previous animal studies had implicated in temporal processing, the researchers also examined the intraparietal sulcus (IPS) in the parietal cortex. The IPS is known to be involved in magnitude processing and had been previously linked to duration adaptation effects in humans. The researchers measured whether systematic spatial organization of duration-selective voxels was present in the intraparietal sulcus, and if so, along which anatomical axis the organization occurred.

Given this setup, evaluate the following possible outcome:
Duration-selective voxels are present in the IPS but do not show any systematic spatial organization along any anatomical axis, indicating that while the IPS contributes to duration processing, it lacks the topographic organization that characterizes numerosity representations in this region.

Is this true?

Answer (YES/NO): YES